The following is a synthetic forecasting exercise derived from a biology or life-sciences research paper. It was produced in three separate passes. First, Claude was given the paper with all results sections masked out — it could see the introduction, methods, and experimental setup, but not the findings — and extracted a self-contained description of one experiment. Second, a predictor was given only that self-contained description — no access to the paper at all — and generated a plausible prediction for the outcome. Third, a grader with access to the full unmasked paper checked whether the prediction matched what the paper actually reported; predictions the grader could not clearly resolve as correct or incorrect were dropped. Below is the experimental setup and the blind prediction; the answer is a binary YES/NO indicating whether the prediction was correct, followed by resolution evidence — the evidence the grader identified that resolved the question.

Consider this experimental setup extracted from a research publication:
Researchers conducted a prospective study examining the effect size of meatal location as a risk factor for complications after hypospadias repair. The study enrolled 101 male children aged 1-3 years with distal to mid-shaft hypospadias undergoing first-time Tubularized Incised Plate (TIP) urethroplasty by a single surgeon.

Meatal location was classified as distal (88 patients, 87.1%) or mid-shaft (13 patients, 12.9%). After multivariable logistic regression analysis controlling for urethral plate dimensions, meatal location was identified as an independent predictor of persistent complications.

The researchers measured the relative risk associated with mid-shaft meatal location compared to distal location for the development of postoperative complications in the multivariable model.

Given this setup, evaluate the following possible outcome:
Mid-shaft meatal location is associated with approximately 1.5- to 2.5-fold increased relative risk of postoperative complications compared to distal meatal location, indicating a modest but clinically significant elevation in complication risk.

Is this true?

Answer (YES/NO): NO